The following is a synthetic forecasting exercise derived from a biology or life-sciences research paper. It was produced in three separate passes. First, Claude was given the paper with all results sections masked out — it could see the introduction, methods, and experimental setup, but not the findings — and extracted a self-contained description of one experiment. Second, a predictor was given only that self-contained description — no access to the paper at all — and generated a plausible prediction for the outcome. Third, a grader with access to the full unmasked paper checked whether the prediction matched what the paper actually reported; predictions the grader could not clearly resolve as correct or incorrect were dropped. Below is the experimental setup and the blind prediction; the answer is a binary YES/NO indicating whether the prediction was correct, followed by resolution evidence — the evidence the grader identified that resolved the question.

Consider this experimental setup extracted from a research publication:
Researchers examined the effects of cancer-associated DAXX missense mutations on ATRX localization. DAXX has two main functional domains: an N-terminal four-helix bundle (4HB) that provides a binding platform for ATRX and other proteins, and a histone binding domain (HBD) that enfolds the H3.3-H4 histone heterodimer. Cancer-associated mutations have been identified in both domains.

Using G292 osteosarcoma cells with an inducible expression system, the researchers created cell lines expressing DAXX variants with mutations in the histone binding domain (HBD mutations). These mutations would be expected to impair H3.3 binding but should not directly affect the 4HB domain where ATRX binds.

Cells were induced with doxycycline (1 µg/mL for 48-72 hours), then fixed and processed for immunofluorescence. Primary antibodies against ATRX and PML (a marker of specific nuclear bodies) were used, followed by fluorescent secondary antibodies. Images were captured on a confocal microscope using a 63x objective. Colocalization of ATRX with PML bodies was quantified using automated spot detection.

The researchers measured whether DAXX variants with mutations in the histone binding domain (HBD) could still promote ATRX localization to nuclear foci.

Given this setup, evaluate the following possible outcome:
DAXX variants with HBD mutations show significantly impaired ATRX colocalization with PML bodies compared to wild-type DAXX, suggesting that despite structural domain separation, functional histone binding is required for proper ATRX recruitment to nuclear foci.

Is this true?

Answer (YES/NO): YES